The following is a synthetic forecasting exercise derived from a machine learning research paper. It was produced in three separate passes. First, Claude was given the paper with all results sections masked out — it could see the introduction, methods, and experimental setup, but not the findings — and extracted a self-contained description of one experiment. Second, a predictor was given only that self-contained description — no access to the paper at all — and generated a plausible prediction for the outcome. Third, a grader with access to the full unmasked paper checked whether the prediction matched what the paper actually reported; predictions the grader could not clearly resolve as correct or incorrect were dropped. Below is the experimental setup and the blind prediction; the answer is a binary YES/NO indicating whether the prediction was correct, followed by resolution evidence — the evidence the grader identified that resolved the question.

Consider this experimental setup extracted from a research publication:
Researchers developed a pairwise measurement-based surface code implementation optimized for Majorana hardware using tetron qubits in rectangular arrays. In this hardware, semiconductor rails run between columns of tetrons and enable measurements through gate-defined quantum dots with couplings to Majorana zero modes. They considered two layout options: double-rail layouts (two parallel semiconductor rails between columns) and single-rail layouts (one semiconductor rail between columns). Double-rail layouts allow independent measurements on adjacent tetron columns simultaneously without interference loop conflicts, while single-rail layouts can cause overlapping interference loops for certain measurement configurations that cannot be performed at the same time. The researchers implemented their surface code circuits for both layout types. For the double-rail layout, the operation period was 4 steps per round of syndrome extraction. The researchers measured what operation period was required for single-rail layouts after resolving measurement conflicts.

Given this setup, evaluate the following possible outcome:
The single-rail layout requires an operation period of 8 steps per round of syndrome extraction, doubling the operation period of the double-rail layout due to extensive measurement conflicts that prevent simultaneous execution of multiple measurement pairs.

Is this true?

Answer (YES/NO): NO